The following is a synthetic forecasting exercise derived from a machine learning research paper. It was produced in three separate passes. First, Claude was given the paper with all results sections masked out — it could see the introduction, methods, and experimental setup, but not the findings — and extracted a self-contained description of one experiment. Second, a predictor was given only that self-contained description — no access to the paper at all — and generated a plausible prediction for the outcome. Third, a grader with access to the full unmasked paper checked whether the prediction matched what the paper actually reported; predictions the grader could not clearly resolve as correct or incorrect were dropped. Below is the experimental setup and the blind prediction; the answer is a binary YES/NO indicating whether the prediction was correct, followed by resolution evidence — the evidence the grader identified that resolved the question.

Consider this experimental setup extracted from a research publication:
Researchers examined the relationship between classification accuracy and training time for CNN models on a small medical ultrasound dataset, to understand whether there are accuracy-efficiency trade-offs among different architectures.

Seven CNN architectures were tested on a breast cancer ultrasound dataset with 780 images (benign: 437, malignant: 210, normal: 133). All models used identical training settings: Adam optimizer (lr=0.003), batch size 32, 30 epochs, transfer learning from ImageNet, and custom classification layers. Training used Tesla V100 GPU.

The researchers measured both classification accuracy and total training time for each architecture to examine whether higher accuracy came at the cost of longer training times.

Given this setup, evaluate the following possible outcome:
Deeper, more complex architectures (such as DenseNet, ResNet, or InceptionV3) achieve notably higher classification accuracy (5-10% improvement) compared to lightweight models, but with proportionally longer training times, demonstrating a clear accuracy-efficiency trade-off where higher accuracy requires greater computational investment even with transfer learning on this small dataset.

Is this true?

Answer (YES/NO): NO